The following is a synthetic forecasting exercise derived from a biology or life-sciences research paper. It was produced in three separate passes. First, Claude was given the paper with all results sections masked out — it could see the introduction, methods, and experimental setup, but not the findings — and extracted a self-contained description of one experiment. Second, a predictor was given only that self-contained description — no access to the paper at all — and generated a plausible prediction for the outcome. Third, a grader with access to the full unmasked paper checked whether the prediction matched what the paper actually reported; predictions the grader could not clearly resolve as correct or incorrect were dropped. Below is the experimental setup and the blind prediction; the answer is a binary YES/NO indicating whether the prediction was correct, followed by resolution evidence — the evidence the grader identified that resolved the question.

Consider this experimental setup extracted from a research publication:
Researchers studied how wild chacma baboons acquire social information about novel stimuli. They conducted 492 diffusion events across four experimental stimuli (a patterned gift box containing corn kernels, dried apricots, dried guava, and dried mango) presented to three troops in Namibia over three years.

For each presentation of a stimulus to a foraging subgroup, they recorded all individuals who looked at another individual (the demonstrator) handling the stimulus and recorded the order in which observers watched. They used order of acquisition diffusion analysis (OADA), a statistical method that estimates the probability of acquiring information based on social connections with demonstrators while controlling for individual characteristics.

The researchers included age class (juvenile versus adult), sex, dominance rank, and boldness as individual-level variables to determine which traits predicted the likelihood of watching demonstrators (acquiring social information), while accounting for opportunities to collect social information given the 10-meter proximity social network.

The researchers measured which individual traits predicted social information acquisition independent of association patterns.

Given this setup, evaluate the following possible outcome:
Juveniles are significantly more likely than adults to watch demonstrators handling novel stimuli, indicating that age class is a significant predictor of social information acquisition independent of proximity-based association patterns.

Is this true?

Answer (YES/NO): NO